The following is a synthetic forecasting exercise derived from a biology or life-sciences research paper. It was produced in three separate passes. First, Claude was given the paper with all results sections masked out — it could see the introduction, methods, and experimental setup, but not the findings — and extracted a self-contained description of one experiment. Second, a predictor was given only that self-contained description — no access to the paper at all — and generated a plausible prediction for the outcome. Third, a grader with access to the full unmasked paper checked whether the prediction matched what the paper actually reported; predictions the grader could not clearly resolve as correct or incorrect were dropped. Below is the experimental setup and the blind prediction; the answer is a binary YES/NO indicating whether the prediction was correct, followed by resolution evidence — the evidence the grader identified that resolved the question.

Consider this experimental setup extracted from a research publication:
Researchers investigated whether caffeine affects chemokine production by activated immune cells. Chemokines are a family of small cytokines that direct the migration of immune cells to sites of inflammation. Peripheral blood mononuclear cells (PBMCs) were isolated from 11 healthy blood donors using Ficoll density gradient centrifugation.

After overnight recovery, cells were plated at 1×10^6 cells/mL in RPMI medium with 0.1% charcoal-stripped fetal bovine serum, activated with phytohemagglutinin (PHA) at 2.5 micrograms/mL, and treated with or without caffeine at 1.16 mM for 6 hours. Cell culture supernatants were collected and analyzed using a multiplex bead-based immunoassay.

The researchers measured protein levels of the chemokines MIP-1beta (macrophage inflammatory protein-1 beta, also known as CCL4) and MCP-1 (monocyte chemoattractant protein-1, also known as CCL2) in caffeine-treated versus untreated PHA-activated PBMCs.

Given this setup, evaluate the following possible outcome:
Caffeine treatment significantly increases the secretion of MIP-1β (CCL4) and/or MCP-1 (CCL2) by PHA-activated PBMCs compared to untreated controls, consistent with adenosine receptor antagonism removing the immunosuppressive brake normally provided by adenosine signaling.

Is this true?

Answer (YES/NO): NO